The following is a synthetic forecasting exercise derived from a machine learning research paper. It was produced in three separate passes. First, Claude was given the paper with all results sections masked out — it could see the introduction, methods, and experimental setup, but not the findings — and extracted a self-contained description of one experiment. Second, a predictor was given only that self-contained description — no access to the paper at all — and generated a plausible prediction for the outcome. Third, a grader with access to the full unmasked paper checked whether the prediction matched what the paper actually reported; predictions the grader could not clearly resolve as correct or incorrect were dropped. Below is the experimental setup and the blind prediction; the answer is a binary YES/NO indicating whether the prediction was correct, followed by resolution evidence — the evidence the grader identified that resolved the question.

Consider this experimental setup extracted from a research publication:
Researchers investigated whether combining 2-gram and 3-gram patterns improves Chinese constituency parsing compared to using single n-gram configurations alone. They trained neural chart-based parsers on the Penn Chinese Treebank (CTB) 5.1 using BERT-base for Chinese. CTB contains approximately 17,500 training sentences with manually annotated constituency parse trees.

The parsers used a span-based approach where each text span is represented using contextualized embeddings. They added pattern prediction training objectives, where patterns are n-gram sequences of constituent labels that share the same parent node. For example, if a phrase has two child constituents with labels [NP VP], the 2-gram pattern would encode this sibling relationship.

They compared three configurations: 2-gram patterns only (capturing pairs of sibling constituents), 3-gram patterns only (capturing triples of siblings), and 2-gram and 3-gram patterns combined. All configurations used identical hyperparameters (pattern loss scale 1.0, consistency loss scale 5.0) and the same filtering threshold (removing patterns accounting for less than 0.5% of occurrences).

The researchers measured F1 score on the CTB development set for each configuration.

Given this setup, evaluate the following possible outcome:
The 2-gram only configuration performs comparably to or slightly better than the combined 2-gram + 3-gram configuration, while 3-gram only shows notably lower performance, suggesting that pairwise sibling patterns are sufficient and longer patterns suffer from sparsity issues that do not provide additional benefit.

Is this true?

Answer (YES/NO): YES